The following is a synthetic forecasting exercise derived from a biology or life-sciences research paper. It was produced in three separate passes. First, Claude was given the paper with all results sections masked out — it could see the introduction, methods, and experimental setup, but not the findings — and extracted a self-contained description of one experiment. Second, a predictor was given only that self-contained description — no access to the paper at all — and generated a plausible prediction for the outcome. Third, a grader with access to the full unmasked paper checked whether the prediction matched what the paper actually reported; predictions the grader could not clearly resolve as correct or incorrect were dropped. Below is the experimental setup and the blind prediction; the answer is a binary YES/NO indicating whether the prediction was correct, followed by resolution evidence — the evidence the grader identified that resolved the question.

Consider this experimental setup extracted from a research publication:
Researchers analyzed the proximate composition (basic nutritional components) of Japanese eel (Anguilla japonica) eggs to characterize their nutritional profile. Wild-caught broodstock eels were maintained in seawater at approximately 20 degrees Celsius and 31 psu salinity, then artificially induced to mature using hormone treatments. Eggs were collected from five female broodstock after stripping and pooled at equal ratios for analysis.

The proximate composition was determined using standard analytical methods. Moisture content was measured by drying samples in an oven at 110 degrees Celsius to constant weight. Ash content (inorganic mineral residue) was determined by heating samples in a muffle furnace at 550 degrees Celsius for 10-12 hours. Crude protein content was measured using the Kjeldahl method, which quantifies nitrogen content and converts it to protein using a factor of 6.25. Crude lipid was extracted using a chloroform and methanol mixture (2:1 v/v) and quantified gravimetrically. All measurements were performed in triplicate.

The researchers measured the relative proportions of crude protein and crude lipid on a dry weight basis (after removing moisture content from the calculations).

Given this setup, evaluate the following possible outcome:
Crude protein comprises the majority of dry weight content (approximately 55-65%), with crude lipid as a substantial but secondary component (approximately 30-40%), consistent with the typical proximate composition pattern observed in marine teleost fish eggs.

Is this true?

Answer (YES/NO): NO